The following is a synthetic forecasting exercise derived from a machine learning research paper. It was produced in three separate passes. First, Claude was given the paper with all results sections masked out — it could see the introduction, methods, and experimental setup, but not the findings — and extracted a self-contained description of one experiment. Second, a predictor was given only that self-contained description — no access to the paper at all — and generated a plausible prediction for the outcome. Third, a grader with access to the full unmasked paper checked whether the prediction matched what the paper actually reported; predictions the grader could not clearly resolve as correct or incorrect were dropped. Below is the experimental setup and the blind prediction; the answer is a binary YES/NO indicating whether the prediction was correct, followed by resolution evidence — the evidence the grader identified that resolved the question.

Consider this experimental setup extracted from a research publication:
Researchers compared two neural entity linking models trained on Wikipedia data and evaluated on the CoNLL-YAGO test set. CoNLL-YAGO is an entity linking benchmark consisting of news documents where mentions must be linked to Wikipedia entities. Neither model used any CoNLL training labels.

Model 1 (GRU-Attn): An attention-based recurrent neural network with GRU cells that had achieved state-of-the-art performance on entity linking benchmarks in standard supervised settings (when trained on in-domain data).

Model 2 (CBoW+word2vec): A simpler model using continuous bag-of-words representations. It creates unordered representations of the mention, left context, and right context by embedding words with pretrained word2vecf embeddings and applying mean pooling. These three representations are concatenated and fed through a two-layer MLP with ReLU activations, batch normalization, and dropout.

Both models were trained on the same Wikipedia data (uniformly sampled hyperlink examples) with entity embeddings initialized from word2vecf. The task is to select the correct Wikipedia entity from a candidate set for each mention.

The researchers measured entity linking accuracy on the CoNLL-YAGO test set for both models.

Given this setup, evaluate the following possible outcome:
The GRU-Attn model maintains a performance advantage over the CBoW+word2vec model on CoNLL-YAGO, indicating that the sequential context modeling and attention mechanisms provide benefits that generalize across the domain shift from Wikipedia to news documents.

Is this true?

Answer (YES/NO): NO